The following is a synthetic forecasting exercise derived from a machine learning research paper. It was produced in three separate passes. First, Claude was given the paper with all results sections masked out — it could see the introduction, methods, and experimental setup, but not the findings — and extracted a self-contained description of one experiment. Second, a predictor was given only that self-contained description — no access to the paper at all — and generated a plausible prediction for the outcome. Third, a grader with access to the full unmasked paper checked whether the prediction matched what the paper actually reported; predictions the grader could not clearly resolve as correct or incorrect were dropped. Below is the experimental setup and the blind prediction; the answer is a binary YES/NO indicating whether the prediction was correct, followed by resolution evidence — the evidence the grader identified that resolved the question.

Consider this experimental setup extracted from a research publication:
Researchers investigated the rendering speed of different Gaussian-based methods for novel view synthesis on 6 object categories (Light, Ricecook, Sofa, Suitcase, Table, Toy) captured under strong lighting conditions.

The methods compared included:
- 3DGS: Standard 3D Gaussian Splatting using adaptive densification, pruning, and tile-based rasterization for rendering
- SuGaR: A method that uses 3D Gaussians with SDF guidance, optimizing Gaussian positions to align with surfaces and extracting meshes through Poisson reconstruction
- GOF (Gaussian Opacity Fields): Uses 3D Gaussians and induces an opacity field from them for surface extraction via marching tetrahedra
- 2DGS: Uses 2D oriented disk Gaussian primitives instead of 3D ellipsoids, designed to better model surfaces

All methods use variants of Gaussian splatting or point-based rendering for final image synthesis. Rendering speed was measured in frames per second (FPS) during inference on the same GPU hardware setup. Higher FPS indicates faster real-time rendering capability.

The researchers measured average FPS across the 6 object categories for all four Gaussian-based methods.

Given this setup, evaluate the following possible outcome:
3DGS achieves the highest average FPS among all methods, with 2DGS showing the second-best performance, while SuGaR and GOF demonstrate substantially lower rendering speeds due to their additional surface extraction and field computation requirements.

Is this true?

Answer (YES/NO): NO